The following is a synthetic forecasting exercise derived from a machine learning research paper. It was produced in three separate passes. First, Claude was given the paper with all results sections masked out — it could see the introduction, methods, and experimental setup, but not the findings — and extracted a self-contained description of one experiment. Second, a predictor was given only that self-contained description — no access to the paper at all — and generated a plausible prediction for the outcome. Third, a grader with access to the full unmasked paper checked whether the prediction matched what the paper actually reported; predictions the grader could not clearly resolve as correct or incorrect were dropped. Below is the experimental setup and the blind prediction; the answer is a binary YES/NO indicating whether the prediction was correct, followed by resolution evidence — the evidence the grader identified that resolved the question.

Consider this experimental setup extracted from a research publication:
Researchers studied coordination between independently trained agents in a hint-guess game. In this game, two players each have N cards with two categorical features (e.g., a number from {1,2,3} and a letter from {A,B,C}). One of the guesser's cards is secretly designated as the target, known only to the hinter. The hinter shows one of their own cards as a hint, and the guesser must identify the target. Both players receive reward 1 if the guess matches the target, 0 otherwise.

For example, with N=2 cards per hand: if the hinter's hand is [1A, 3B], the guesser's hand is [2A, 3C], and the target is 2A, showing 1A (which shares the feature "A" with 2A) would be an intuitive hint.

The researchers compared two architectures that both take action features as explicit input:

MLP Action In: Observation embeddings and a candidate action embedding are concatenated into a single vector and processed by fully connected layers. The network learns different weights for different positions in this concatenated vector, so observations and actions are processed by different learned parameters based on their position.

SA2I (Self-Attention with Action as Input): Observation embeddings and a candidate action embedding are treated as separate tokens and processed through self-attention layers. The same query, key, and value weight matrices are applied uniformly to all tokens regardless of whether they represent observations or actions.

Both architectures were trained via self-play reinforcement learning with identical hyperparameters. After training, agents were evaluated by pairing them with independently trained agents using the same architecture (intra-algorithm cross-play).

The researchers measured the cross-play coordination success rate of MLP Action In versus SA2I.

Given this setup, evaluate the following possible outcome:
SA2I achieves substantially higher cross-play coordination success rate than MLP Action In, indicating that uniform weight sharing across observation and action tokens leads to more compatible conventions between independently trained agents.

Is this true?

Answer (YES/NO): YES